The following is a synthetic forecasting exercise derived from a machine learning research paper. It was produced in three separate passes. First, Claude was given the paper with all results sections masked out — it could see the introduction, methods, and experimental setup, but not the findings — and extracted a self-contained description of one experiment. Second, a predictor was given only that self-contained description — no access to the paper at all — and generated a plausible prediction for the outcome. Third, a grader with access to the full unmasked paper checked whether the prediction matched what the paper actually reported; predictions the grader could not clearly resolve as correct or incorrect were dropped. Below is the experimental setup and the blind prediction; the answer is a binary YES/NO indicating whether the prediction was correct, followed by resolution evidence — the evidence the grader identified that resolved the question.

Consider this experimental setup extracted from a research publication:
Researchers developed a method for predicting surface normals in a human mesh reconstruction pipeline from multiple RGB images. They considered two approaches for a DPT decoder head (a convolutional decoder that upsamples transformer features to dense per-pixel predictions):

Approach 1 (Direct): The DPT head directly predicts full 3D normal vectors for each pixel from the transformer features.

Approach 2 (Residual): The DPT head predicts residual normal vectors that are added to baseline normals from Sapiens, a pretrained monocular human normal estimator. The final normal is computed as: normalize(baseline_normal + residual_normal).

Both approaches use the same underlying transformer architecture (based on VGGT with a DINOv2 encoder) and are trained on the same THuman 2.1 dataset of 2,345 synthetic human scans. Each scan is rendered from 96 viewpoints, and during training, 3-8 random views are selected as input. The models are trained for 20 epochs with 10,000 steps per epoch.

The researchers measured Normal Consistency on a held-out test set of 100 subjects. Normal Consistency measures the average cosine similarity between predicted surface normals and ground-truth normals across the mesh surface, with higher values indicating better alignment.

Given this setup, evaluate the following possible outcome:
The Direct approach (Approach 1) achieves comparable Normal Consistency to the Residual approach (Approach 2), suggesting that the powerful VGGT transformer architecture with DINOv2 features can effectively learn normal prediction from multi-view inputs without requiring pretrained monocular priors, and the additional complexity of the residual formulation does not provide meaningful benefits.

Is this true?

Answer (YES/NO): NO